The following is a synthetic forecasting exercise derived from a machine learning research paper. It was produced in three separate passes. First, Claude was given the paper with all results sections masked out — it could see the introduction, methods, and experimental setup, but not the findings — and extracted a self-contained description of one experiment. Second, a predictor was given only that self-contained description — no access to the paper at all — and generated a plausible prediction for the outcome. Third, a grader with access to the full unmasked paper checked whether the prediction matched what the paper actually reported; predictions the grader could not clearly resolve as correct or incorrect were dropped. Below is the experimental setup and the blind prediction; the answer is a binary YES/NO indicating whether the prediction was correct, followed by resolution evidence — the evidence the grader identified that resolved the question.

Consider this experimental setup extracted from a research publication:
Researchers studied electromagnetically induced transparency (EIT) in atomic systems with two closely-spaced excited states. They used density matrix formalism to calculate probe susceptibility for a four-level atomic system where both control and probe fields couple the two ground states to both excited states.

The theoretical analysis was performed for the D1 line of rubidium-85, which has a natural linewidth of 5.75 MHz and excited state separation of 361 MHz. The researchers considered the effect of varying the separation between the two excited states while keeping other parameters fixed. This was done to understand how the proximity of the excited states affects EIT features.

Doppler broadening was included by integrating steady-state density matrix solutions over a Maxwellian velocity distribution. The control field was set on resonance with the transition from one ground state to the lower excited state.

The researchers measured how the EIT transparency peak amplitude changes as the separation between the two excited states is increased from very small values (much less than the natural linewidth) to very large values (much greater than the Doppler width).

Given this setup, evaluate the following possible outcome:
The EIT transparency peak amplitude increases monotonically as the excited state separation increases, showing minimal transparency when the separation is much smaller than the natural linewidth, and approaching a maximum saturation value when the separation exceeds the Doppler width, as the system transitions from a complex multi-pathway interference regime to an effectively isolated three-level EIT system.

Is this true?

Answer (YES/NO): NO